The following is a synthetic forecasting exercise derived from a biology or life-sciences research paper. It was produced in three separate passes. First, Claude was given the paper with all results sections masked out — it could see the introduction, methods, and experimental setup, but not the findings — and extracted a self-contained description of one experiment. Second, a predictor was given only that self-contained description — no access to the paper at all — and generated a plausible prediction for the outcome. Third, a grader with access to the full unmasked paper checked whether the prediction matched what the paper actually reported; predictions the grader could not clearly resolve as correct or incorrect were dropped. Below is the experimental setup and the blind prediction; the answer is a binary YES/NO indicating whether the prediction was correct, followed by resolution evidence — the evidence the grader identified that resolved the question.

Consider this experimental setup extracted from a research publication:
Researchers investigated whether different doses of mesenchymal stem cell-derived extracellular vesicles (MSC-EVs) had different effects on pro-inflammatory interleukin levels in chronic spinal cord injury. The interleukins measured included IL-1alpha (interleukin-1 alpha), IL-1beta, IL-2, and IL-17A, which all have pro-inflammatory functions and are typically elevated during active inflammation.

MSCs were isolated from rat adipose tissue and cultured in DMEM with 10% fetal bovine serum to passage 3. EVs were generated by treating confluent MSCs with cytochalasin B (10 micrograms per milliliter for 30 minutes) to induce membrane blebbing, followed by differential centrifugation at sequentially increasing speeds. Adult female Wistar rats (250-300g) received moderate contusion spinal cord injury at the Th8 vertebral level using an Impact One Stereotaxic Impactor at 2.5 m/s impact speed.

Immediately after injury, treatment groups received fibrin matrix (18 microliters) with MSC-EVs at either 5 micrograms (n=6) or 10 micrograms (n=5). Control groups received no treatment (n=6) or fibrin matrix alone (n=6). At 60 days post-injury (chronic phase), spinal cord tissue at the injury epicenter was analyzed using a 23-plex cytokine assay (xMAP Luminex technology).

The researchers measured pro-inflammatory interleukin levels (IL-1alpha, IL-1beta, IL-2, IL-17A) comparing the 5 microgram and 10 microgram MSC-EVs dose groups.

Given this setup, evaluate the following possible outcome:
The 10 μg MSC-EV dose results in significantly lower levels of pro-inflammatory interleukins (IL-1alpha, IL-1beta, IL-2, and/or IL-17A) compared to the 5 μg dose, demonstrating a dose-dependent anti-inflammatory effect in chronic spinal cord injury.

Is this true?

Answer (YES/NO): NO